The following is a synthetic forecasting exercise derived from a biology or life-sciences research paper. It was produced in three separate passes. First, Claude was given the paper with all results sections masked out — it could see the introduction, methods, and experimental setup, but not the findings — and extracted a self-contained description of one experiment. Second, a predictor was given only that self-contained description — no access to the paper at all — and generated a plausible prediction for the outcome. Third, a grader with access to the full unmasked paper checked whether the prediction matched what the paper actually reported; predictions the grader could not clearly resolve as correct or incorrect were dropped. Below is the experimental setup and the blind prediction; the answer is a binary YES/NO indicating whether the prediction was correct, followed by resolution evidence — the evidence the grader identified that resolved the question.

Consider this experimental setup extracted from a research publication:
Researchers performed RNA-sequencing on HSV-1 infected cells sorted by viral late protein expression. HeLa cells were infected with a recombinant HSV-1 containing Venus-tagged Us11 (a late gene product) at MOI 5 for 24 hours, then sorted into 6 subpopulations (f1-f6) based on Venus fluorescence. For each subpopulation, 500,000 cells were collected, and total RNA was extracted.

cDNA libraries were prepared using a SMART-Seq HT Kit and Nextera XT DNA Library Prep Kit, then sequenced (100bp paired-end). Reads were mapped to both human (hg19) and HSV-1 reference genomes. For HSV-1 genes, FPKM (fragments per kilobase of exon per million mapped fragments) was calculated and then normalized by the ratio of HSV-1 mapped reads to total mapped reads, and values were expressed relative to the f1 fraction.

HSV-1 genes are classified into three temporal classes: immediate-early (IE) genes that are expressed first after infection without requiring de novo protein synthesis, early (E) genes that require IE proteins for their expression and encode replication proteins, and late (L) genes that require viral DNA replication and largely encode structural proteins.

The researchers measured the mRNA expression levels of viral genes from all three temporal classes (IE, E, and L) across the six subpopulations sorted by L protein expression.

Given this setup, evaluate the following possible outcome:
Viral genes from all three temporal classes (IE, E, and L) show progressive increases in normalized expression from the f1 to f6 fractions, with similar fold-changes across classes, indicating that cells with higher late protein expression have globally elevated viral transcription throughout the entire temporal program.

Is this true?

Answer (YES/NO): NO